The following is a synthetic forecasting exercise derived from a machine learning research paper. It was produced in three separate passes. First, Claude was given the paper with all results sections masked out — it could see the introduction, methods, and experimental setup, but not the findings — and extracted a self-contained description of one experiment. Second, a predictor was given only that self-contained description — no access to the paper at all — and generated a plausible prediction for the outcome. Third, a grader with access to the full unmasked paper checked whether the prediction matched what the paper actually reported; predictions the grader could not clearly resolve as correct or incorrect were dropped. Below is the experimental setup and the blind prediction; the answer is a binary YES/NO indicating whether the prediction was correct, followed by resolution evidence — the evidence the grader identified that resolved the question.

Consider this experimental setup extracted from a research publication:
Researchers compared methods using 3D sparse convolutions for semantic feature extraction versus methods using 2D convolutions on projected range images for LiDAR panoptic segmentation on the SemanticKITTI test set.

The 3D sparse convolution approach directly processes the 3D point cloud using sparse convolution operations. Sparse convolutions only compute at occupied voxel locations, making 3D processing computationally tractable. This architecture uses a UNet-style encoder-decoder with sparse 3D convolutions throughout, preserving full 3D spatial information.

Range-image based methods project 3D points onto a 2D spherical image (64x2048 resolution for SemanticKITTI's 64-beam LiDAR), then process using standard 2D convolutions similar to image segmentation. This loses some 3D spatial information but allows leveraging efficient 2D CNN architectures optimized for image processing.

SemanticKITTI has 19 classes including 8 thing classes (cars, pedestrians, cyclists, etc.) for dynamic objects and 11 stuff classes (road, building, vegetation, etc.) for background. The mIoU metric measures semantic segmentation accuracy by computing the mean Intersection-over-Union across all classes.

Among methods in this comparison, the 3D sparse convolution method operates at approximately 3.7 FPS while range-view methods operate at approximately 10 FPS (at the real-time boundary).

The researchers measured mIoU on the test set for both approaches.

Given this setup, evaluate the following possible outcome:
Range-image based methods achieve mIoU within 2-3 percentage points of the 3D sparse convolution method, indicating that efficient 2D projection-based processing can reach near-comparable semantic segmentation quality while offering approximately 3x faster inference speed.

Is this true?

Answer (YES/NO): NO